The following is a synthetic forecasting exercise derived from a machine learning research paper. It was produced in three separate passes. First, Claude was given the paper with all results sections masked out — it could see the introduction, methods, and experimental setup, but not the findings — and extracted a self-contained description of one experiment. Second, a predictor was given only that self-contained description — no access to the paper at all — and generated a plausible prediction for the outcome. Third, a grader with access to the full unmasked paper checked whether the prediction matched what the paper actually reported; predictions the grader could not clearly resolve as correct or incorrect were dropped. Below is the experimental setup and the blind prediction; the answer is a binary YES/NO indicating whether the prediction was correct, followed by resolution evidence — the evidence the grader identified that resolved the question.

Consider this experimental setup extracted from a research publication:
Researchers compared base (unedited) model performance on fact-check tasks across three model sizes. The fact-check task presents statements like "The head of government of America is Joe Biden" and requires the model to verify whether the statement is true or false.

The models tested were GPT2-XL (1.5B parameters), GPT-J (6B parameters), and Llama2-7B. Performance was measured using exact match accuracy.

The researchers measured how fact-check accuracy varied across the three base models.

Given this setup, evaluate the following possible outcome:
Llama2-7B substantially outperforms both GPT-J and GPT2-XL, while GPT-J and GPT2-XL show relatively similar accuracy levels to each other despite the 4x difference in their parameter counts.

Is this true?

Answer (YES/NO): YES